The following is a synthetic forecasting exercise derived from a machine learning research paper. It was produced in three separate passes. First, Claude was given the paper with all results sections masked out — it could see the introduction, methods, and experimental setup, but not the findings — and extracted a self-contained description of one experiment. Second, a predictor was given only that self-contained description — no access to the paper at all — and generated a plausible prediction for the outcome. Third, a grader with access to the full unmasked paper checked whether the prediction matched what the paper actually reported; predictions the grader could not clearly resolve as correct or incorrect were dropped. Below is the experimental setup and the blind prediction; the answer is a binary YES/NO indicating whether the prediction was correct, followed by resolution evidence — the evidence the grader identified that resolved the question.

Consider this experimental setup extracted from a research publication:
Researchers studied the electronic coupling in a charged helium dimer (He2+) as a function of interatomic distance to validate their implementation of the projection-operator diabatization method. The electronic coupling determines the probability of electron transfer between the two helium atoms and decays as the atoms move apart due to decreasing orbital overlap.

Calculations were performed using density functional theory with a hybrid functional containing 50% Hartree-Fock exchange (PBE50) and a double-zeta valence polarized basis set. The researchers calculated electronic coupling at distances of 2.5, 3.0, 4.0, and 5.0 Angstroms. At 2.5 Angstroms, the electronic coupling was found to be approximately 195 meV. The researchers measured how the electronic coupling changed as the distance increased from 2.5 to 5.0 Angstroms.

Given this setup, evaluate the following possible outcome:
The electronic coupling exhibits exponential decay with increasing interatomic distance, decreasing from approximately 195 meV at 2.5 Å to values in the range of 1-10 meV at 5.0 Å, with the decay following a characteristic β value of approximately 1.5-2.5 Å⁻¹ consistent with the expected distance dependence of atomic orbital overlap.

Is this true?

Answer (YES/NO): NO